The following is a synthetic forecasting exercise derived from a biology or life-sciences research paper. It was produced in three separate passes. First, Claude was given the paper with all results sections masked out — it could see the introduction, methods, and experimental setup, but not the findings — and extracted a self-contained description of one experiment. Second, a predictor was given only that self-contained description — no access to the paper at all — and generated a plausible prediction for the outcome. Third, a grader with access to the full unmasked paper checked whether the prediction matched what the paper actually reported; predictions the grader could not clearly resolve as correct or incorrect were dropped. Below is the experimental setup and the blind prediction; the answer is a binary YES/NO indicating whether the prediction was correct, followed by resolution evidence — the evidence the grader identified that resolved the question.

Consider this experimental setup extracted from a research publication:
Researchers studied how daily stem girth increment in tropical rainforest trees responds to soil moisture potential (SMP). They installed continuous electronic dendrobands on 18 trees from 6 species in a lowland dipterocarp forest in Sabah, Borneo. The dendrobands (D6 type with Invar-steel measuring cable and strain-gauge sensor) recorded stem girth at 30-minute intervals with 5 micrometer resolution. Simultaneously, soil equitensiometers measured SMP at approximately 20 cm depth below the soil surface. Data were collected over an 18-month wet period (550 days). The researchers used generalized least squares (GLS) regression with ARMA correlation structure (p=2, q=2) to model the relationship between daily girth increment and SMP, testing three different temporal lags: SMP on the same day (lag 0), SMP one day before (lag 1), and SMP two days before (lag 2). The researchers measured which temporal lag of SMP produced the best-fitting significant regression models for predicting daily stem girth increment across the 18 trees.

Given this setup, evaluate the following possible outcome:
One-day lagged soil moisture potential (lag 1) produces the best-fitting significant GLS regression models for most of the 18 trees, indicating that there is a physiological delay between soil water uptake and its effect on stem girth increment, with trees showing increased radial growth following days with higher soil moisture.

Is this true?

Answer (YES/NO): NO